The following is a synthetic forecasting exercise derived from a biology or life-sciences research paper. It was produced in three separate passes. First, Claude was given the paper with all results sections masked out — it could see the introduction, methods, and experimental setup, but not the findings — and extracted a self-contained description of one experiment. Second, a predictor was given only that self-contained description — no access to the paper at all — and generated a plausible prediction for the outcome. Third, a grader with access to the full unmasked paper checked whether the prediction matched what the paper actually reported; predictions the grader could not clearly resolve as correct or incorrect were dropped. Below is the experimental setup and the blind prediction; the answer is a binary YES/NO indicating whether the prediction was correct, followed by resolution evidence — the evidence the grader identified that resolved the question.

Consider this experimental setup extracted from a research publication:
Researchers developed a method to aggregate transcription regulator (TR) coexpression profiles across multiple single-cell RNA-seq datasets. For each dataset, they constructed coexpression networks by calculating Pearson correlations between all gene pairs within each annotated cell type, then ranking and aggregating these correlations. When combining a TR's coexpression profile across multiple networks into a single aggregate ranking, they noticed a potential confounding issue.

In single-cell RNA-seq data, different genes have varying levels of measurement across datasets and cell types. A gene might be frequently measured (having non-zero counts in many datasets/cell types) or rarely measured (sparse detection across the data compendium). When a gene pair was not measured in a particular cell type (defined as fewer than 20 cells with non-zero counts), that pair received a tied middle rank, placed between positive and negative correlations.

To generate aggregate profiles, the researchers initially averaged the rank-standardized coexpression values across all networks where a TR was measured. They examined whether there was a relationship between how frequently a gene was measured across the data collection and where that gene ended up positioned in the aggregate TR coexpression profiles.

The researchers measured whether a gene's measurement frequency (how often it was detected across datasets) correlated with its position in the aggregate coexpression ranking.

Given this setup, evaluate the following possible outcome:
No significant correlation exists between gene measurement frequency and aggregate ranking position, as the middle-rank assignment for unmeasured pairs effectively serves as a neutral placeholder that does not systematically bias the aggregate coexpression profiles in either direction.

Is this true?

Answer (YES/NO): NO